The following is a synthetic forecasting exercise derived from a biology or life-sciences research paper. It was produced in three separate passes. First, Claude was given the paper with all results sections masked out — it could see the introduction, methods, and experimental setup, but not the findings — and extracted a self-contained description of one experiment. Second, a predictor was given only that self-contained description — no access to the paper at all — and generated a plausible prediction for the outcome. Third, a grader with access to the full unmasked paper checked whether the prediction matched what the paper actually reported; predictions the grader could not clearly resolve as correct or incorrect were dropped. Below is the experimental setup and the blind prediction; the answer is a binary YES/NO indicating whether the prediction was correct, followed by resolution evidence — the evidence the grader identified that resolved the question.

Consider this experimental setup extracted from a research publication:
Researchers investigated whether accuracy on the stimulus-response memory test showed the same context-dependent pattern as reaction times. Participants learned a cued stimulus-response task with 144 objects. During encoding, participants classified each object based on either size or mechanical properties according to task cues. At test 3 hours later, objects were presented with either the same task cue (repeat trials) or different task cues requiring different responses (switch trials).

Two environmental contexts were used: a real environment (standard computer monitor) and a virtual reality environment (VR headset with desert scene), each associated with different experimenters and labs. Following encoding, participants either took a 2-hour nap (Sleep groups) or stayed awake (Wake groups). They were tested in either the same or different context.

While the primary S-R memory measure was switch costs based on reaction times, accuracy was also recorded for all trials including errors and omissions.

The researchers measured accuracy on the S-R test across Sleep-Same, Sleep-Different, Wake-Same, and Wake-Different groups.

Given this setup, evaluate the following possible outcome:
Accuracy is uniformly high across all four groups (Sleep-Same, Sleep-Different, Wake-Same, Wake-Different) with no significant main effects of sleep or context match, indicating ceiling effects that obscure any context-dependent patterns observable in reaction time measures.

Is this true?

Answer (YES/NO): NO